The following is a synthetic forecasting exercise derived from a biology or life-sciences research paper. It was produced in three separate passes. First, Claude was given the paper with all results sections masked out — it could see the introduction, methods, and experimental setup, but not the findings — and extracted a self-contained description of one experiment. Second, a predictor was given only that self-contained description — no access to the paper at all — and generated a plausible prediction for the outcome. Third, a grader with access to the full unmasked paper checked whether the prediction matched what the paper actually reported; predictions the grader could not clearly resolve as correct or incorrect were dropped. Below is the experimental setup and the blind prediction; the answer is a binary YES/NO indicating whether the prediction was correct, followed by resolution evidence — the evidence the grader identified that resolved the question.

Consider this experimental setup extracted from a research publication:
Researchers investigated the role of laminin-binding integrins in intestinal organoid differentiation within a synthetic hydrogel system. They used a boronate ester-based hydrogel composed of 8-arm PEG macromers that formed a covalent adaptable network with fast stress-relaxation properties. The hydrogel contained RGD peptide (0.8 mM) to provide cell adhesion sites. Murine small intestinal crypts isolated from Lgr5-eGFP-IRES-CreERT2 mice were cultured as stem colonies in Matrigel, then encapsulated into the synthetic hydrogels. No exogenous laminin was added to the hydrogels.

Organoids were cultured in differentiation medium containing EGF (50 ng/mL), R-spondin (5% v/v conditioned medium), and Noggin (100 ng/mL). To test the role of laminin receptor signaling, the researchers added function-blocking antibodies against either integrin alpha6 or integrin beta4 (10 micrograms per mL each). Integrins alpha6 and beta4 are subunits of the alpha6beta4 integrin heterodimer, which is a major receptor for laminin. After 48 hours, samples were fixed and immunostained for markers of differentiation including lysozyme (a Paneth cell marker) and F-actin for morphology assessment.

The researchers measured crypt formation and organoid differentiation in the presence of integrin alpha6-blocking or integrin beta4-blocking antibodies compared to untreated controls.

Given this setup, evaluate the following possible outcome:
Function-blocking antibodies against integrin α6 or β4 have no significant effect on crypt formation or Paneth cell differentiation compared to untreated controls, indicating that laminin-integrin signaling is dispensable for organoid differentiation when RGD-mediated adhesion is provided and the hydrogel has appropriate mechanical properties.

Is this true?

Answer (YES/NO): NO